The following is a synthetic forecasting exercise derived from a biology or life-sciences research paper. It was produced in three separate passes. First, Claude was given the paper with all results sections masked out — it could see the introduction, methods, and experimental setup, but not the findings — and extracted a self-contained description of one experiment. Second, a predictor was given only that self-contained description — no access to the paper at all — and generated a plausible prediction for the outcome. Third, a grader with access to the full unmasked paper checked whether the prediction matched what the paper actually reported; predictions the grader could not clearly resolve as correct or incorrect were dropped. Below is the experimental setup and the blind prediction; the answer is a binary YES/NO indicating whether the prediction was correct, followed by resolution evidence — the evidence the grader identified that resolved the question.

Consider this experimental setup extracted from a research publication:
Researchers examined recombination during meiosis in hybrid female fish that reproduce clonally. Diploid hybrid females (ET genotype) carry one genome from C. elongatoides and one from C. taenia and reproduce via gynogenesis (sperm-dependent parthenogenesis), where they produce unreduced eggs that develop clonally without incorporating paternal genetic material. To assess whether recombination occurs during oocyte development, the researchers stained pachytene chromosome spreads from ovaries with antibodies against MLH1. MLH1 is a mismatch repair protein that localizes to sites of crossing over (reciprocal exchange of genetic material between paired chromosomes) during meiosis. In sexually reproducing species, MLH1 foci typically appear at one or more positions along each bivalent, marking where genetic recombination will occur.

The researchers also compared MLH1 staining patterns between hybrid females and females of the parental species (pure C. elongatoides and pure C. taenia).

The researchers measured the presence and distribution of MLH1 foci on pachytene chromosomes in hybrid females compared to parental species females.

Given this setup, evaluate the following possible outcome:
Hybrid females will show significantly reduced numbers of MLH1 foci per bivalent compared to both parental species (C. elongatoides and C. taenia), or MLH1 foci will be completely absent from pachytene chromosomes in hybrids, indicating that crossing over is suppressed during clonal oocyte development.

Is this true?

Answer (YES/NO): NO